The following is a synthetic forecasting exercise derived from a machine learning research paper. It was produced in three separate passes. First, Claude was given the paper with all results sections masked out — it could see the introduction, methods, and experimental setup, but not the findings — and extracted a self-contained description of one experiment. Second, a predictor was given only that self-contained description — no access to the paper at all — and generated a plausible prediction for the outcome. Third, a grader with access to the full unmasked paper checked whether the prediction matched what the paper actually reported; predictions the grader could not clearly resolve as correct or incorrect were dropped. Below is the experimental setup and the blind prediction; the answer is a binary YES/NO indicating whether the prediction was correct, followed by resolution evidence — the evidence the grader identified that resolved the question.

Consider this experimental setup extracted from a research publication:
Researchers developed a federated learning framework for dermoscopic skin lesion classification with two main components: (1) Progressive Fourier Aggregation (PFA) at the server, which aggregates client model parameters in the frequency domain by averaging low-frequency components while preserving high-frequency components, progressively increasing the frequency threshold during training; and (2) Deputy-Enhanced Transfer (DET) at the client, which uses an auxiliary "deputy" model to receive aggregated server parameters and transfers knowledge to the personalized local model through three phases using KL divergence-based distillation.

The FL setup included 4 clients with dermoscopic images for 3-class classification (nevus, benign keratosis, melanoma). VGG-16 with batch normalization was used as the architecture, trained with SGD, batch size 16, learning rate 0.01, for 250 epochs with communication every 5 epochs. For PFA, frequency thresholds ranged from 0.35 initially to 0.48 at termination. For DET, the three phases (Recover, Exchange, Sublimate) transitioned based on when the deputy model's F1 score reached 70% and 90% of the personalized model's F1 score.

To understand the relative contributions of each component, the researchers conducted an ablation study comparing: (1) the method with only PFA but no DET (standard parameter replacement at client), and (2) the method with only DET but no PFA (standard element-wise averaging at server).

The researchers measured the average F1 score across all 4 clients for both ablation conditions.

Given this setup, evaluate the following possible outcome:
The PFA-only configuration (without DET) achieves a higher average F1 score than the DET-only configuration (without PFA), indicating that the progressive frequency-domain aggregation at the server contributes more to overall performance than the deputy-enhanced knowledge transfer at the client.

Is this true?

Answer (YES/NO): NO